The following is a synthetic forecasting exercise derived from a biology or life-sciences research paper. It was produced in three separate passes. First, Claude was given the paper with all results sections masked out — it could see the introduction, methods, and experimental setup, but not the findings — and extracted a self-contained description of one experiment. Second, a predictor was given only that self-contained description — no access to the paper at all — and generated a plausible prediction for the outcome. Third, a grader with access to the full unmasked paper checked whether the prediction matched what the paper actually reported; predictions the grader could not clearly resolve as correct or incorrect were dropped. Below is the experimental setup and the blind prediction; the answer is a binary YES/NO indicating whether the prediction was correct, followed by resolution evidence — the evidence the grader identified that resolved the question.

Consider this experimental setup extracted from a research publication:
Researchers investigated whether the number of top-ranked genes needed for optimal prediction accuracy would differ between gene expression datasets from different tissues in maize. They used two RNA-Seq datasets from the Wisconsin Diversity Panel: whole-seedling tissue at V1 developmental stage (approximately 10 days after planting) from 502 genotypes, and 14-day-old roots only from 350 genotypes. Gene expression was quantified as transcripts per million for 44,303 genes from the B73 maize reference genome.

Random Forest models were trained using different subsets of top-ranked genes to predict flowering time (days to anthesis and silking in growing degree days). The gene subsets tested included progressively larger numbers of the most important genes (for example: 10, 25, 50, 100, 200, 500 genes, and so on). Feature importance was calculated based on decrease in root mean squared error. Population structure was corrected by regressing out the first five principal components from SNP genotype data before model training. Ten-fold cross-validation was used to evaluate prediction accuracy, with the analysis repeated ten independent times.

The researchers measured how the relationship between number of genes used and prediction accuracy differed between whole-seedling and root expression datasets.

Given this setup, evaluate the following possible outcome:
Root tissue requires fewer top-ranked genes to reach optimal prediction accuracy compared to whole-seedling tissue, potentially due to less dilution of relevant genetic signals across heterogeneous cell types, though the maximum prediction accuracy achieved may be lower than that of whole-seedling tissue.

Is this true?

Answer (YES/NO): NO